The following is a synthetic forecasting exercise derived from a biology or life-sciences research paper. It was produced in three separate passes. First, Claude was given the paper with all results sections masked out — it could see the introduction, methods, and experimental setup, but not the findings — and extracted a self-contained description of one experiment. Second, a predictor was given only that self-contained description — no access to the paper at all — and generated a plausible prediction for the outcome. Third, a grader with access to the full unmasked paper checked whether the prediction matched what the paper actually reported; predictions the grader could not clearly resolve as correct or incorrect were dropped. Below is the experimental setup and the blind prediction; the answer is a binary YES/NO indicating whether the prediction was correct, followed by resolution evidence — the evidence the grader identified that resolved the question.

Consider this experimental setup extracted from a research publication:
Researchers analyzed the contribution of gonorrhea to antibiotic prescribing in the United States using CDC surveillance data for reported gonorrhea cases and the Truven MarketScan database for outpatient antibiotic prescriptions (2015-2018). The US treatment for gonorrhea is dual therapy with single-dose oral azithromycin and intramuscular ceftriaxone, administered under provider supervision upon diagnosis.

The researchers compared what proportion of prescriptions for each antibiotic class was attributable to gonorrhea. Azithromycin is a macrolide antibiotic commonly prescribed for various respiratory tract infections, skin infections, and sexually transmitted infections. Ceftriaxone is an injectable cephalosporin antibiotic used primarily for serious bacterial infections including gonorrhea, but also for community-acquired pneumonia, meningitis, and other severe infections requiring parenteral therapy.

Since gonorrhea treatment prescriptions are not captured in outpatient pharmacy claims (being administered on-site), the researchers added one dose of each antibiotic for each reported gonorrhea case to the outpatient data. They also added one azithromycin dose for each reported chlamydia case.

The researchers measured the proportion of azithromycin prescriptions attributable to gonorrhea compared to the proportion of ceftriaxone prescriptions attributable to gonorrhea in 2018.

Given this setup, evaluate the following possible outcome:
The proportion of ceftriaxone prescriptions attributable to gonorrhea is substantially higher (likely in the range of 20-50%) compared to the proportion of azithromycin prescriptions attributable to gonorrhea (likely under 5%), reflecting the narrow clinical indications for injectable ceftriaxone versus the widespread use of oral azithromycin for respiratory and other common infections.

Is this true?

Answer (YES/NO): YES